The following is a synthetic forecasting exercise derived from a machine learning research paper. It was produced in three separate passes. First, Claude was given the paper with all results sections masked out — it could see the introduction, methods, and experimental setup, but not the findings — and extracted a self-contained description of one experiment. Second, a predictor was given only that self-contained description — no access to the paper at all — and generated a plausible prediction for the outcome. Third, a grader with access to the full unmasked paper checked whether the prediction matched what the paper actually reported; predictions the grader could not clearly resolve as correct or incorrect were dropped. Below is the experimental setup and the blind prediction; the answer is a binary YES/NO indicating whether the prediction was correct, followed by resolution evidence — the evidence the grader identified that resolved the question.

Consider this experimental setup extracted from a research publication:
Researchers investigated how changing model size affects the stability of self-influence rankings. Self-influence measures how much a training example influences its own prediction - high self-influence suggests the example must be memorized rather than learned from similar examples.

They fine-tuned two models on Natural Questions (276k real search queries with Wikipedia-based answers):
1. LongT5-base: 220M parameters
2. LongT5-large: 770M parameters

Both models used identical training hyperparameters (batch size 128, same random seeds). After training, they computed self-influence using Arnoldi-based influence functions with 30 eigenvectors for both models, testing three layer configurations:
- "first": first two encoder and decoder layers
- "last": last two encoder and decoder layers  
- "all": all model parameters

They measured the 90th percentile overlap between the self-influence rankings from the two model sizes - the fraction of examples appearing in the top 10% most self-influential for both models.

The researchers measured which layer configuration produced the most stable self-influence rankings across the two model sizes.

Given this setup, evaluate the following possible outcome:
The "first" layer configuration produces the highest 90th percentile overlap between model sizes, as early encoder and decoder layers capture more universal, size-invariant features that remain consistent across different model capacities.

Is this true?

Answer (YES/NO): YES